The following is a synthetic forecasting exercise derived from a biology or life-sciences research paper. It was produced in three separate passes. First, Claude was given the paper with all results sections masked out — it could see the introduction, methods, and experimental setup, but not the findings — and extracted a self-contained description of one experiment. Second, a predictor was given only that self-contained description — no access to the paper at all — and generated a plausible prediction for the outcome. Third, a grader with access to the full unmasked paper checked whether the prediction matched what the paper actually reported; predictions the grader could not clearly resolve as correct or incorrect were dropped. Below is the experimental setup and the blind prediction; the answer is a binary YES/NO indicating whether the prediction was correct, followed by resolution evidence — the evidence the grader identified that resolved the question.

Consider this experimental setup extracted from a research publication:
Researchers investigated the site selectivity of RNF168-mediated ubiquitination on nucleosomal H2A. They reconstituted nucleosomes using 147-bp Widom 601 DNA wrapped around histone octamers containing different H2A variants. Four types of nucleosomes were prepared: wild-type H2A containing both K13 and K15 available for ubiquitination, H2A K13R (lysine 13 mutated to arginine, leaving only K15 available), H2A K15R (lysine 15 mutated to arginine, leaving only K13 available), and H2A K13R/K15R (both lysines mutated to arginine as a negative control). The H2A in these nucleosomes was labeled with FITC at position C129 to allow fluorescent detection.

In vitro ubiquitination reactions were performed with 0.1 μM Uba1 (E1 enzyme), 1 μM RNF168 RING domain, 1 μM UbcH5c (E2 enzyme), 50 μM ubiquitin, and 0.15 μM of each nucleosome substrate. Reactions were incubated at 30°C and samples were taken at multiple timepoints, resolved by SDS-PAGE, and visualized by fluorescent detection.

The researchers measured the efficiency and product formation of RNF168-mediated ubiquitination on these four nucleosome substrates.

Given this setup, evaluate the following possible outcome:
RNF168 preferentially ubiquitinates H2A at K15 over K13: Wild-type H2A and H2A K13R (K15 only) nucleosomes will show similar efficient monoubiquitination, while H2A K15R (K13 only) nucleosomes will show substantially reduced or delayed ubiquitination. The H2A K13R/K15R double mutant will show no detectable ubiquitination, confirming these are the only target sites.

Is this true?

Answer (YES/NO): NO